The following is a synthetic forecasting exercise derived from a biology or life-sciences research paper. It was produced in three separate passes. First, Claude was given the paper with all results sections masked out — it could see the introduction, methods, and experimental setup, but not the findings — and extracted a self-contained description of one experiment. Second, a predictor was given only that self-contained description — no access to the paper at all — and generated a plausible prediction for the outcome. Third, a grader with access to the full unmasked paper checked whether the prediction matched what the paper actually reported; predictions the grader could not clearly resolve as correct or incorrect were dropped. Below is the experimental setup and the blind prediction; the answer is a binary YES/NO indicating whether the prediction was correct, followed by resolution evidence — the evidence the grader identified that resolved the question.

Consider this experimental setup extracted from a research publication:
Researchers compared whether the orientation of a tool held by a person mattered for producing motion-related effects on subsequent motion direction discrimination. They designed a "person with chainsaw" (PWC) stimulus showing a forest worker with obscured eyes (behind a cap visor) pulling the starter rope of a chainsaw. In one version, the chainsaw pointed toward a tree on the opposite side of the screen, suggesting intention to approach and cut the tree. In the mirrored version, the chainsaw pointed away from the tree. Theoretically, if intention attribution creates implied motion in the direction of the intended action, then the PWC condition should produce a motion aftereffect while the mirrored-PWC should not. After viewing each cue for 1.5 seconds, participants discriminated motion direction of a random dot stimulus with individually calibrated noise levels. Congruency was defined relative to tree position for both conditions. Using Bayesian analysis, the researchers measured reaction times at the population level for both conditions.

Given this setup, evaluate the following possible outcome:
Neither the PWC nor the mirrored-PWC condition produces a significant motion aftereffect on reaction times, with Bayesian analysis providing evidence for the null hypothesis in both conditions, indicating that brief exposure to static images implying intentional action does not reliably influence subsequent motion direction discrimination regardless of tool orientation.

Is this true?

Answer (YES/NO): YES